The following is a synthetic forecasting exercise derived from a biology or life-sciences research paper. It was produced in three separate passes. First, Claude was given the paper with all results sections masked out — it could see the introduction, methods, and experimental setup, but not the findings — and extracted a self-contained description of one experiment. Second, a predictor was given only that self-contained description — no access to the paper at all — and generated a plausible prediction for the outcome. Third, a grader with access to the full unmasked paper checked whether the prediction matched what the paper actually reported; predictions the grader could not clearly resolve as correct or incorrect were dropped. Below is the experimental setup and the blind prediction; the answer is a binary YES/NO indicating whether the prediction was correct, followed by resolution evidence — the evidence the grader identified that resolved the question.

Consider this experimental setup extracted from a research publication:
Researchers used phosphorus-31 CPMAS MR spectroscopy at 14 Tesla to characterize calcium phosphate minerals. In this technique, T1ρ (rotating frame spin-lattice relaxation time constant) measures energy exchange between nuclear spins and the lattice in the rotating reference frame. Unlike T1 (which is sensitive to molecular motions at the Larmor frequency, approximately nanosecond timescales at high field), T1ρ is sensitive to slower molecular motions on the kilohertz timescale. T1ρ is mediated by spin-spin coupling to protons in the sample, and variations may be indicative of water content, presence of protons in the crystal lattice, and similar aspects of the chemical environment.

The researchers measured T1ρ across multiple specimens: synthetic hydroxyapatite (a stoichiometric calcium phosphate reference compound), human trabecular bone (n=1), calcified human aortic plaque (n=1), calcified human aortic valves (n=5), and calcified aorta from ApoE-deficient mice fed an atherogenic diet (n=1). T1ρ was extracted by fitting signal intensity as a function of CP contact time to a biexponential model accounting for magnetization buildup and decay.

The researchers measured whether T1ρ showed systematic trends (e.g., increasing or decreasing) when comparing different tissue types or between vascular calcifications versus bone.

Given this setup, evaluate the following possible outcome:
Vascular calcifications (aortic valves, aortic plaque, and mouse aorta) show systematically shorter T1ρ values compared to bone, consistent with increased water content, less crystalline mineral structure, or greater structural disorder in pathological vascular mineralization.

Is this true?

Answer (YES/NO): NO